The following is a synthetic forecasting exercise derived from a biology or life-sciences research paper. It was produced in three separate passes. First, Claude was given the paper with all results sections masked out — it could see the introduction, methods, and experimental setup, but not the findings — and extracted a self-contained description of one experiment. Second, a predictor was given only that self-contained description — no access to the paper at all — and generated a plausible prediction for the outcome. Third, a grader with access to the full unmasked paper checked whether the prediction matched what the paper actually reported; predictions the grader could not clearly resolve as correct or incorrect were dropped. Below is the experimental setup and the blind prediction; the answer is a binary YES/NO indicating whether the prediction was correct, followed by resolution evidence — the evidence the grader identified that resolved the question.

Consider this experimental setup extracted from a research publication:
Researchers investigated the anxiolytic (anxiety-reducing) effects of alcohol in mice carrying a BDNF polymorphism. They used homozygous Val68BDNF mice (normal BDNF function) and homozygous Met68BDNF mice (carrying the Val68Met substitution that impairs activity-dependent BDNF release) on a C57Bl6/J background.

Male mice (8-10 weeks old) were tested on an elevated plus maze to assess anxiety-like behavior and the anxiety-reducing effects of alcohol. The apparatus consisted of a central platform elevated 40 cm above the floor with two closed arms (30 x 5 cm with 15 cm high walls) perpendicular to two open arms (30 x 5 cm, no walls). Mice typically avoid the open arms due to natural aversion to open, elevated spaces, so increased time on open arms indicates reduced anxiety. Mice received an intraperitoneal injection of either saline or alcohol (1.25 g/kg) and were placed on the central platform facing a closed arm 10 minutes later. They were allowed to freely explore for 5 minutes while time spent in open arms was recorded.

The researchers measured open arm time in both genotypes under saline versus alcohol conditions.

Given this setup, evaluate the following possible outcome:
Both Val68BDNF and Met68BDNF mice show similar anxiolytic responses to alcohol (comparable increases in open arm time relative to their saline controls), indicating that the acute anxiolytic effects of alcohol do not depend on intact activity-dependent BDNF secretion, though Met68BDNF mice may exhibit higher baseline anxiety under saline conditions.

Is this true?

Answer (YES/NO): NO